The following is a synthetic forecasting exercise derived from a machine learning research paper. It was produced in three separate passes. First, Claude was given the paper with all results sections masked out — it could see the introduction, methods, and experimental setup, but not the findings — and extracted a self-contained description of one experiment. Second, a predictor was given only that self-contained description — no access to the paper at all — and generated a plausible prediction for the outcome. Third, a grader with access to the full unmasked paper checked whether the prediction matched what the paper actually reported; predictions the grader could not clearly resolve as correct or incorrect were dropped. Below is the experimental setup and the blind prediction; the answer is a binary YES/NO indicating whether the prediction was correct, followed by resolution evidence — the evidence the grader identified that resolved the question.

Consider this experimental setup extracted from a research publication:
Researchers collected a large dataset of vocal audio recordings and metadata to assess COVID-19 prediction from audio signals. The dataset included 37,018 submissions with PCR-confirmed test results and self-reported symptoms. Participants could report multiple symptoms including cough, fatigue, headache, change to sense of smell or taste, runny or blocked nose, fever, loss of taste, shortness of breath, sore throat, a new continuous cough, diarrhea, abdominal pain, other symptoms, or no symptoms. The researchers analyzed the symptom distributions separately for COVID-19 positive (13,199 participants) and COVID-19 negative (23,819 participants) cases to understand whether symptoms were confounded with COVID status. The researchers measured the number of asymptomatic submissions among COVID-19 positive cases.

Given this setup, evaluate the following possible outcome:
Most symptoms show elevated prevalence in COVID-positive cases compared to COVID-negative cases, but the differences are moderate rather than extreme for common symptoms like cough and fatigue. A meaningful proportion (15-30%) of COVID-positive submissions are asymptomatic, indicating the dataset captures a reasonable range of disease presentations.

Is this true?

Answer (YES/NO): NO